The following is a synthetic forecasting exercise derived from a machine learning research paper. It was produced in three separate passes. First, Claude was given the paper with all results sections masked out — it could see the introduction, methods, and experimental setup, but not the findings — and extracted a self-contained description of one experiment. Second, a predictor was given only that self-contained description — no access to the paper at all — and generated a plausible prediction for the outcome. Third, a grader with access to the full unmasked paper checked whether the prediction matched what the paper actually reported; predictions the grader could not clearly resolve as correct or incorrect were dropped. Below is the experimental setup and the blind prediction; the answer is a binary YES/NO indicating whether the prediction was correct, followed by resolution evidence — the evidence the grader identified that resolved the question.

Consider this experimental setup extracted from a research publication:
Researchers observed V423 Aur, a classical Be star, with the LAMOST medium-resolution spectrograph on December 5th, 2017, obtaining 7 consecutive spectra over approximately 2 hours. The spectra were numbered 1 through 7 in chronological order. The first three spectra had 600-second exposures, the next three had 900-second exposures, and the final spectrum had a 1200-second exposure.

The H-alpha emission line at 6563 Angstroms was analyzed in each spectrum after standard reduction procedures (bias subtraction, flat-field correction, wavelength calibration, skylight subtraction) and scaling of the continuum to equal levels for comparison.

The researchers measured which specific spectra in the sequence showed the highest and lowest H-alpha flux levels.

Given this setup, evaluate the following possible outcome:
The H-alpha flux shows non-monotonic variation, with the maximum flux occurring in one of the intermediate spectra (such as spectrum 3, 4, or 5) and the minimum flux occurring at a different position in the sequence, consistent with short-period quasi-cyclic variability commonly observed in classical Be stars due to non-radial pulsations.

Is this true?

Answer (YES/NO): NO